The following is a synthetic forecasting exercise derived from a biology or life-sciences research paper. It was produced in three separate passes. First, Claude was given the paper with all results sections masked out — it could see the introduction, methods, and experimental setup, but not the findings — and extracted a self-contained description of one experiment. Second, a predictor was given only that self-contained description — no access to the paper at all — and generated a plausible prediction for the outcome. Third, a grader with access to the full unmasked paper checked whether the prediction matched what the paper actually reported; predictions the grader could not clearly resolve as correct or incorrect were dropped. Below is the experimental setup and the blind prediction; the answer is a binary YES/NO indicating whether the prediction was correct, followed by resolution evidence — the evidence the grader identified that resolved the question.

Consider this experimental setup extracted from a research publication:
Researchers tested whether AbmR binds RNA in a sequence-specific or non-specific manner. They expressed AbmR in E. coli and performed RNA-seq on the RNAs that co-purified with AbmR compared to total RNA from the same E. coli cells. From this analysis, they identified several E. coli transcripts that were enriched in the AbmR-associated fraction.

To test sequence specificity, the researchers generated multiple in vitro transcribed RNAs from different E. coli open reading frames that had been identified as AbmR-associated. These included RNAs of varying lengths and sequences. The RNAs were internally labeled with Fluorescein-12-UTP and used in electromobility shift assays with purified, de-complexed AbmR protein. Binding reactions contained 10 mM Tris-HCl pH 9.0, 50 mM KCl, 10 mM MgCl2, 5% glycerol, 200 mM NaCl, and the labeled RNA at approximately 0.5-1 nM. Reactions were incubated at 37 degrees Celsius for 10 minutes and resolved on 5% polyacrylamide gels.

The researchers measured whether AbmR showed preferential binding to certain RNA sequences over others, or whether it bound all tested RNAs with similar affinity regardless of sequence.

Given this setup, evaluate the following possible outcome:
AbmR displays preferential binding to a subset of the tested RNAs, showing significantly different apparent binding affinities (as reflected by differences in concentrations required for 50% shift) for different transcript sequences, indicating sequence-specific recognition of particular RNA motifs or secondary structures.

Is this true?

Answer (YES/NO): NO